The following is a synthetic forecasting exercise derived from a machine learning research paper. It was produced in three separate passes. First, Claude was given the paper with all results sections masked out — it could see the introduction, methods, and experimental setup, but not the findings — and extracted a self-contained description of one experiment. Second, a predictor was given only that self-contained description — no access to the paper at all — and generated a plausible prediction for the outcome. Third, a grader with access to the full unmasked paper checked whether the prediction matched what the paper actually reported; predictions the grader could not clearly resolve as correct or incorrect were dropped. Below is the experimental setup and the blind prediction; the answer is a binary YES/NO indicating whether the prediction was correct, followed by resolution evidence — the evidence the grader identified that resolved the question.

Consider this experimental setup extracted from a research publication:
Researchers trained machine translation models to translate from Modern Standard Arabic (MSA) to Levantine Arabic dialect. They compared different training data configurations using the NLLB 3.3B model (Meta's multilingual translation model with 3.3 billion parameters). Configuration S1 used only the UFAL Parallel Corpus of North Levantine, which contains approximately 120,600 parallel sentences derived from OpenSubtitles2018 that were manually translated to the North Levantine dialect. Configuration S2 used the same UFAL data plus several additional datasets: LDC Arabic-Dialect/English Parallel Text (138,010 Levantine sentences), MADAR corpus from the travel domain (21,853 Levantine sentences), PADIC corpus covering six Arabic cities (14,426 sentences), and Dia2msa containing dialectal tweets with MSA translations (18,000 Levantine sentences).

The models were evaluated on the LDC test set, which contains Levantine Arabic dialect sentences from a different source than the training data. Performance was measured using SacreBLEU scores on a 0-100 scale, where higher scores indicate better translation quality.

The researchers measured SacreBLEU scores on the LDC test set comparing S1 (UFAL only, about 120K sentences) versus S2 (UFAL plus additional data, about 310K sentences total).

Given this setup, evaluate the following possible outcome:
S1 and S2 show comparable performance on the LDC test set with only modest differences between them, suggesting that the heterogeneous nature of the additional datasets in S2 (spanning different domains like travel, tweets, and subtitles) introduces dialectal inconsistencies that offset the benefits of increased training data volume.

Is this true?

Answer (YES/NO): YES